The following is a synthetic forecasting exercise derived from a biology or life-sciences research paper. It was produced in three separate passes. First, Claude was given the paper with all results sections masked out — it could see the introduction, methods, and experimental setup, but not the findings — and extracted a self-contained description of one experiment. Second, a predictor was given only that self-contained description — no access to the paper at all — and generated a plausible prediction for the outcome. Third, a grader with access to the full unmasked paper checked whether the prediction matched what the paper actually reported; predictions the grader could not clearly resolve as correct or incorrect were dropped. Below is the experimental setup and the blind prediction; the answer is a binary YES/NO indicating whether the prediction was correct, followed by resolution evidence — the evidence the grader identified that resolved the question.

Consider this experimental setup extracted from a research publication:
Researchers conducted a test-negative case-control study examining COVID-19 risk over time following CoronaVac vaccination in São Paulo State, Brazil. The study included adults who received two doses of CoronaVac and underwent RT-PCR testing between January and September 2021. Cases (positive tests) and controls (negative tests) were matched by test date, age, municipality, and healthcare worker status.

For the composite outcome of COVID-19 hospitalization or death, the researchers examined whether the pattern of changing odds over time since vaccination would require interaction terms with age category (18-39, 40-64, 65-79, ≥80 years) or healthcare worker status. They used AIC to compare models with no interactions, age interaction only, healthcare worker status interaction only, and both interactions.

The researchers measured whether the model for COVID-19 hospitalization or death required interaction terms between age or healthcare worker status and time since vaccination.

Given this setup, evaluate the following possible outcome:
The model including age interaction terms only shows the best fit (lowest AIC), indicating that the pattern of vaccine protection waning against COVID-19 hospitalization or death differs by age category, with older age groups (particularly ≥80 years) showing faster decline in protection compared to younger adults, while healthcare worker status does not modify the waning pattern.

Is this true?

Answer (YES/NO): NO